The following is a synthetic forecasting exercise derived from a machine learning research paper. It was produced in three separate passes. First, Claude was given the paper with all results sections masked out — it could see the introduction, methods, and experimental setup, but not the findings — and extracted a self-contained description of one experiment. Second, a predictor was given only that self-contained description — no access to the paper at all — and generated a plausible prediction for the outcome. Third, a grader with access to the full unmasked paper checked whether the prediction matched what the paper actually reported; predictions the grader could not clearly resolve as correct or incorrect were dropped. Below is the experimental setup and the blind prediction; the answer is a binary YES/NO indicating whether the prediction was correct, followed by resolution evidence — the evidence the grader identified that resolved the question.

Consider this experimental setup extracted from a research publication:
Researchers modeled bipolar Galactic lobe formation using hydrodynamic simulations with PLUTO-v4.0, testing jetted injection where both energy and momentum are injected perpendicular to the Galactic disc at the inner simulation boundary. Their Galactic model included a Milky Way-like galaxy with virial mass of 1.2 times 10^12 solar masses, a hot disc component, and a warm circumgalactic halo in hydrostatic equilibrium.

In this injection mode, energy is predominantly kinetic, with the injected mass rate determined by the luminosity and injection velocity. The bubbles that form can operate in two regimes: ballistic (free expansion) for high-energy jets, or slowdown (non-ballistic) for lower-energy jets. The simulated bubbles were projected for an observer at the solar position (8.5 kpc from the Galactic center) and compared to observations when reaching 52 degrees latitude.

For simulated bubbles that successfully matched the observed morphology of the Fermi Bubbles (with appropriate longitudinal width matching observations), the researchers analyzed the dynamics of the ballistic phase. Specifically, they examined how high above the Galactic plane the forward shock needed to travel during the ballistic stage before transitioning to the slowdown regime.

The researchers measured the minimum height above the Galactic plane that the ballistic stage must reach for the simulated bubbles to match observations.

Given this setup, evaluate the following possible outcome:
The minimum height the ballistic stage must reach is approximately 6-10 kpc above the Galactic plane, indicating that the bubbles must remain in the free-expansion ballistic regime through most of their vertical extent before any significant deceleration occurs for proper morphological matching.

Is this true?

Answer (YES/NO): NO